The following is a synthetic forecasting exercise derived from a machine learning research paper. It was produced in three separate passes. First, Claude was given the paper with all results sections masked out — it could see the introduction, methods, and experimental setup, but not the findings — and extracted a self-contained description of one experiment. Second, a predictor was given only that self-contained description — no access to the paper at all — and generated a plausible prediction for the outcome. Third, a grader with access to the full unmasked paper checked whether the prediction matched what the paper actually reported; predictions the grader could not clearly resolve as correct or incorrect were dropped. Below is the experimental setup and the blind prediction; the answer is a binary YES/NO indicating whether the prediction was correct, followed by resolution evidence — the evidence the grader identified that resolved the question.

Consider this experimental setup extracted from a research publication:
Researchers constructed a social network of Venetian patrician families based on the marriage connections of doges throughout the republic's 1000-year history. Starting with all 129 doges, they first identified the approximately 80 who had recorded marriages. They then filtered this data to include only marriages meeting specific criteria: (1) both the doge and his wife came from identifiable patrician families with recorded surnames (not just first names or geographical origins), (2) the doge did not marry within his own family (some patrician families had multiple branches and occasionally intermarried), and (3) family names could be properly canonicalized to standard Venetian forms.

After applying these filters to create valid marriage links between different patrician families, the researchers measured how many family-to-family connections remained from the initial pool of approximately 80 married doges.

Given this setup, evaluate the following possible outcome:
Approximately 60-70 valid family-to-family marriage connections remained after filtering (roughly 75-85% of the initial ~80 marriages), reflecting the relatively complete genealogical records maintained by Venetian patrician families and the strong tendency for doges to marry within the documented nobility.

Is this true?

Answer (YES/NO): NO